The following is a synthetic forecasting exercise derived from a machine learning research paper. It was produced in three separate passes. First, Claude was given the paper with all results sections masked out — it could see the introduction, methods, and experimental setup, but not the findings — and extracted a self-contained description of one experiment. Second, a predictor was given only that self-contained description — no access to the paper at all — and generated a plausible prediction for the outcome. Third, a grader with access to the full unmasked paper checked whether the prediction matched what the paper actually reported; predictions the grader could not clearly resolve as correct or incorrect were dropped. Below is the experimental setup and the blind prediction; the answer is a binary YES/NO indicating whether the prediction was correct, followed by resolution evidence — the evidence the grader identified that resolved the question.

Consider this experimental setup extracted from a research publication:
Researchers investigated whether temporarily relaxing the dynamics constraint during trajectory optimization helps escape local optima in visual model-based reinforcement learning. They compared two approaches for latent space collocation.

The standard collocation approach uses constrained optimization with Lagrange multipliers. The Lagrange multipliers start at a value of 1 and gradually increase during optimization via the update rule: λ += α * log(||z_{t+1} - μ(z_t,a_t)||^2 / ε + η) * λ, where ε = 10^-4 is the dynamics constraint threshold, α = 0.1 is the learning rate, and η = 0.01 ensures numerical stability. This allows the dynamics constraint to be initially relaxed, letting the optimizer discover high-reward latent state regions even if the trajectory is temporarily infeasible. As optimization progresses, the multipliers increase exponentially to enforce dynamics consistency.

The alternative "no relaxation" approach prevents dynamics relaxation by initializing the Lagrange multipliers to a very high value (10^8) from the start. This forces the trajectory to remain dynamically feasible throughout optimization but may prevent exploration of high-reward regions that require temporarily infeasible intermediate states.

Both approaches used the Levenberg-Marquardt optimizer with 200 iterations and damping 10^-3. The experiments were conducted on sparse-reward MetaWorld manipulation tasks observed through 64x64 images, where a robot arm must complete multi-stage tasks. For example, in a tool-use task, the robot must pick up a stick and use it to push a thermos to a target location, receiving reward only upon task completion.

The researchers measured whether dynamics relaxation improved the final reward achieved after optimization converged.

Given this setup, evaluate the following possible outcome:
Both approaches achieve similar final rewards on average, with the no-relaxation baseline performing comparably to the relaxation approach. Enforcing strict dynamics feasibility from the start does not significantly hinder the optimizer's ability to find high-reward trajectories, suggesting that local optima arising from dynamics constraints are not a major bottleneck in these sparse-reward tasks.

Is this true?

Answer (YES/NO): NO